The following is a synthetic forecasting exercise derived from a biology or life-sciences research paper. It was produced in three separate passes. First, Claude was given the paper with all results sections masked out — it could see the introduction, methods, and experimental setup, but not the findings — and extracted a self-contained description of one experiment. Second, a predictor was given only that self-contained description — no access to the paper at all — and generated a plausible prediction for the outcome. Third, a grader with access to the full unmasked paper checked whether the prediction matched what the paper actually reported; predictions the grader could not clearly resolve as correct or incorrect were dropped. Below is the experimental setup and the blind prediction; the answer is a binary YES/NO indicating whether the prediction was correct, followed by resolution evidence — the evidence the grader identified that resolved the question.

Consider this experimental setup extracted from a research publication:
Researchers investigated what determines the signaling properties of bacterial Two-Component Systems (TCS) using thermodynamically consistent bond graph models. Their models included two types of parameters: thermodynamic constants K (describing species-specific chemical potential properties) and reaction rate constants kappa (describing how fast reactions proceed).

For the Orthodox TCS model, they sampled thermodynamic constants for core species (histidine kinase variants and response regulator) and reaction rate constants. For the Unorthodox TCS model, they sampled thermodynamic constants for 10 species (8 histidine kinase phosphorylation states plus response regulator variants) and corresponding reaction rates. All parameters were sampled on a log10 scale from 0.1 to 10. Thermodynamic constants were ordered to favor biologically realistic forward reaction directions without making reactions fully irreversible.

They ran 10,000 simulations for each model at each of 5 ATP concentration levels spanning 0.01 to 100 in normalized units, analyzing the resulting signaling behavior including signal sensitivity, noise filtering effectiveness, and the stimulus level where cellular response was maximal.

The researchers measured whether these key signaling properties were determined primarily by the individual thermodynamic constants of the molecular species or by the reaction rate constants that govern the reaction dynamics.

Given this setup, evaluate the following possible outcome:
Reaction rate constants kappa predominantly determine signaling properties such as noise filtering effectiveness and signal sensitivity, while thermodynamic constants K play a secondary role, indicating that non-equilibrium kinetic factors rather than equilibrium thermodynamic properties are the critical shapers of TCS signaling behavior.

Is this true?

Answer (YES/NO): YES